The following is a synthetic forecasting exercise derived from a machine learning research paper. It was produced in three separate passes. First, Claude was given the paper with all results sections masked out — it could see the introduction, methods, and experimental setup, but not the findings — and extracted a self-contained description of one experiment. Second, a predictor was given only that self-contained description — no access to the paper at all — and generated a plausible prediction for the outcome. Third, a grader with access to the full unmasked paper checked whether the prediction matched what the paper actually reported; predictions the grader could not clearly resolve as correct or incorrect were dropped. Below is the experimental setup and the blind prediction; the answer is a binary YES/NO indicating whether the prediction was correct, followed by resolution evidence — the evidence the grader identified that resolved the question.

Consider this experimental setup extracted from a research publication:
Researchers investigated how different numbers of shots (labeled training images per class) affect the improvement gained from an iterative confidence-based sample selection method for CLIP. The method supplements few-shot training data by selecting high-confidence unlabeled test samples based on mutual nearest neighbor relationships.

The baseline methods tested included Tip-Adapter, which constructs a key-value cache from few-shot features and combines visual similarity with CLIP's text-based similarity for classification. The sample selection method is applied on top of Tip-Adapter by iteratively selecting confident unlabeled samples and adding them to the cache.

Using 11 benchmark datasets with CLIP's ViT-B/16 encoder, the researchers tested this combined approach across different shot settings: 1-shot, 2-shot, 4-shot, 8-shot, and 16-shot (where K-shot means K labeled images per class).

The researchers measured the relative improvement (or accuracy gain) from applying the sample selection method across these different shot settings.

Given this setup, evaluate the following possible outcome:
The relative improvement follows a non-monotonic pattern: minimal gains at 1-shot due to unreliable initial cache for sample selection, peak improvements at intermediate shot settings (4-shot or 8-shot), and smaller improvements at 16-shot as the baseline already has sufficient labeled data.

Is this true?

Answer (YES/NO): NO